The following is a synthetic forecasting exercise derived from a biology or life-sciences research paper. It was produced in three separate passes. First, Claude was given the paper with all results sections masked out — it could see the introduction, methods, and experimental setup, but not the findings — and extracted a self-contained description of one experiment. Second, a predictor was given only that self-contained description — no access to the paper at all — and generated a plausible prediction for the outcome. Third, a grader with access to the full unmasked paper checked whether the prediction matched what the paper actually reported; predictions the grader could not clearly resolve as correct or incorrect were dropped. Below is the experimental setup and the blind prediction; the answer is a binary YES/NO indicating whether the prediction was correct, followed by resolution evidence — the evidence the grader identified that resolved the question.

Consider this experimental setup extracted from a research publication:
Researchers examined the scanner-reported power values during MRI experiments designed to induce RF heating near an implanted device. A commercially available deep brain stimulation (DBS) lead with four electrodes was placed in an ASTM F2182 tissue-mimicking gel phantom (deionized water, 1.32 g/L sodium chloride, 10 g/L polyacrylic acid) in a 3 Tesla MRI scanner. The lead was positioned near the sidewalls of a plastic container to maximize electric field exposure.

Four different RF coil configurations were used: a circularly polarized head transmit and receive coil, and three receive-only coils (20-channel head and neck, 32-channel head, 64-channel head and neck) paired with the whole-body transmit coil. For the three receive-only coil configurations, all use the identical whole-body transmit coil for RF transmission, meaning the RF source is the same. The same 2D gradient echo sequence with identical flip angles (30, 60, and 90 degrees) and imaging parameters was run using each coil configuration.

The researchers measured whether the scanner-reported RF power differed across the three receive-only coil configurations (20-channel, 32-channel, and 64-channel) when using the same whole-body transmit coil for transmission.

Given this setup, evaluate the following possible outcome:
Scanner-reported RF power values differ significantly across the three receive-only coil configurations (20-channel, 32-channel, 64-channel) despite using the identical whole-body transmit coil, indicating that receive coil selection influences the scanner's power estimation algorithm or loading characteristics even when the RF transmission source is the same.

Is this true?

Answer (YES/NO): YES